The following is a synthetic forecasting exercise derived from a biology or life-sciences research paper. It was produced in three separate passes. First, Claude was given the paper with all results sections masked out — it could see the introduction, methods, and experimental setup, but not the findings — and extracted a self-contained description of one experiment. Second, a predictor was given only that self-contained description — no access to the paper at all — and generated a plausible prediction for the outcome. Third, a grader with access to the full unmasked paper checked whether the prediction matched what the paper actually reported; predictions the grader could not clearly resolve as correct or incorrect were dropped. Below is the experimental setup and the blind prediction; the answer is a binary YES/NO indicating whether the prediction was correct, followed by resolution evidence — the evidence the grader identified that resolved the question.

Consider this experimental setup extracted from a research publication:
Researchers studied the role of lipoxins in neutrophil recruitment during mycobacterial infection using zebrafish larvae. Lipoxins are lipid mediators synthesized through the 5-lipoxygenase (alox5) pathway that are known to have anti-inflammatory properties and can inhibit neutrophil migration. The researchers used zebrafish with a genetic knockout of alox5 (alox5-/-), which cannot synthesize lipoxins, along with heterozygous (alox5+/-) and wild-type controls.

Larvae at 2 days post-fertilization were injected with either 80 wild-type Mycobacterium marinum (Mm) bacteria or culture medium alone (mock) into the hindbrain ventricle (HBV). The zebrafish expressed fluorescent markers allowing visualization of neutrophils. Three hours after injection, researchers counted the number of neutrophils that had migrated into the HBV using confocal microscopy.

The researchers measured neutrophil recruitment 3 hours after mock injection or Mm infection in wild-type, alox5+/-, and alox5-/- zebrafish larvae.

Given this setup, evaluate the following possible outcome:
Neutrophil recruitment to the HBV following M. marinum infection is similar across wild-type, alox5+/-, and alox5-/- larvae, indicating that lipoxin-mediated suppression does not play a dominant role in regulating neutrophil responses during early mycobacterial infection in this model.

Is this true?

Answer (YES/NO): NO